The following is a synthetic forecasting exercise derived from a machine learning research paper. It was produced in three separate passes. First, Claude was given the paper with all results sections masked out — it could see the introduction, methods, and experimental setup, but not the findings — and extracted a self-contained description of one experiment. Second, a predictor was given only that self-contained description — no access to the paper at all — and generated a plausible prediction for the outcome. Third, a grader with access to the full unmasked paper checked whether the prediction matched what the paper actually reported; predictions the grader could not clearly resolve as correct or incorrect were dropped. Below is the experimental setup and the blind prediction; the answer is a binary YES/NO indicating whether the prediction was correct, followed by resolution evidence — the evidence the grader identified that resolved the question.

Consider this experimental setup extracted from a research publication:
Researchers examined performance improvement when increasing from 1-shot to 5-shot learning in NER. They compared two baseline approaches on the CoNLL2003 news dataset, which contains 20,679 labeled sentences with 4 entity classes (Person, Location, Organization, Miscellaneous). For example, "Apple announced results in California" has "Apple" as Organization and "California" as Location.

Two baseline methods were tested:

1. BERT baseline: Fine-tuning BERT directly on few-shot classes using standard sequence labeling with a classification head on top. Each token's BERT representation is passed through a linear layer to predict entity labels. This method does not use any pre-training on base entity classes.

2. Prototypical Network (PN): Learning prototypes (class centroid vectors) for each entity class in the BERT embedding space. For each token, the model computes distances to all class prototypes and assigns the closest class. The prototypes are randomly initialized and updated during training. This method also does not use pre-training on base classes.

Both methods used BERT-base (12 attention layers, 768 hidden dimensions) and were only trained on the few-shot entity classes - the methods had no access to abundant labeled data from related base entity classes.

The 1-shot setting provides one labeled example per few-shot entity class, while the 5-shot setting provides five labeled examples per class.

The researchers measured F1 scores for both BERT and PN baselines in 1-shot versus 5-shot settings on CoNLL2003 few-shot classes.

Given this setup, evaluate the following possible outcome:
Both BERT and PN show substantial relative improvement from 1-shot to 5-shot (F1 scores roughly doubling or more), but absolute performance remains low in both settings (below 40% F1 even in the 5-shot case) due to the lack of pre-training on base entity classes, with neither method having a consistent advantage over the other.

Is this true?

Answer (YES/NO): NO